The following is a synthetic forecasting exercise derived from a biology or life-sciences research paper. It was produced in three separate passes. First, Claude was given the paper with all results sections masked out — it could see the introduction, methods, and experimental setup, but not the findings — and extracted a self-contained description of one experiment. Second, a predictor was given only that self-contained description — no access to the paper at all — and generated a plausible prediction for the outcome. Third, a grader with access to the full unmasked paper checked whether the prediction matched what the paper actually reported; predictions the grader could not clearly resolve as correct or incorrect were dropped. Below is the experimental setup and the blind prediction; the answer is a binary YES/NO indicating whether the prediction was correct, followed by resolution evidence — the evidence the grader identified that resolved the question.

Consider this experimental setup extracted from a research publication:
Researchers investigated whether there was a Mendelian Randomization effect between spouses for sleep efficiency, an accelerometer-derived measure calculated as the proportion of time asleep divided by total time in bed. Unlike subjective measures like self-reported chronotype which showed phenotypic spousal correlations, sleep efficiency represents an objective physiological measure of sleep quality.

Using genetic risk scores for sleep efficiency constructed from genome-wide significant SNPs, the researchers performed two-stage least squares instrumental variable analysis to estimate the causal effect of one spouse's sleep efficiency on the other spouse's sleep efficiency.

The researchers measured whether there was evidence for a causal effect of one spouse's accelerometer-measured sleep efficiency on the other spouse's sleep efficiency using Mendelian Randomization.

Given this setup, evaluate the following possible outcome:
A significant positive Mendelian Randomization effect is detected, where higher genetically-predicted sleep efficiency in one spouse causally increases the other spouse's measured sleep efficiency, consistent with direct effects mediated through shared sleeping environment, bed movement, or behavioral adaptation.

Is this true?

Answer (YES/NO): NO